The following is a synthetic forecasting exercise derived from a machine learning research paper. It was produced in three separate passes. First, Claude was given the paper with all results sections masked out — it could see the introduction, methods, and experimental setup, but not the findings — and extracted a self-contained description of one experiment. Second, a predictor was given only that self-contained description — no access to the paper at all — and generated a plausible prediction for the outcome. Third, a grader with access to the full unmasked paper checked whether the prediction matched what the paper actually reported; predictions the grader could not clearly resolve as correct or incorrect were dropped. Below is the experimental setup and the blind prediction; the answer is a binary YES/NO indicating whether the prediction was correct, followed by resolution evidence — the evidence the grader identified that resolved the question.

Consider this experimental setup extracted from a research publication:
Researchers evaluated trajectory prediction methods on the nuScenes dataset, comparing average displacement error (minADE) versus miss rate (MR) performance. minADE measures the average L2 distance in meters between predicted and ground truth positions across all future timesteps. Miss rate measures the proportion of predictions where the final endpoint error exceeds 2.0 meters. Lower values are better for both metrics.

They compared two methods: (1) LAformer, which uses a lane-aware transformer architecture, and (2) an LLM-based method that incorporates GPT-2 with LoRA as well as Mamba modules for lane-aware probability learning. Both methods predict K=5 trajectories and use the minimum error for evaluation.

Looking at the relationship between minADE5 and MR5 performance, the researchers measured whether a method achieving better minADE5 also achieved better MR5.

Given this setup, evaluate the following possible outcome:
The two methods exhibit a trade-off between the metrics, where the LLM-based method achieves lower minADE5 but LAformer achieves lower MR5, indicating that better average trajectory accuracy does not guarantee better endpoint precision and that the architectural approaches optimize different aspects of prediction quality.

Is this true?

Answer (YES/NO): NO